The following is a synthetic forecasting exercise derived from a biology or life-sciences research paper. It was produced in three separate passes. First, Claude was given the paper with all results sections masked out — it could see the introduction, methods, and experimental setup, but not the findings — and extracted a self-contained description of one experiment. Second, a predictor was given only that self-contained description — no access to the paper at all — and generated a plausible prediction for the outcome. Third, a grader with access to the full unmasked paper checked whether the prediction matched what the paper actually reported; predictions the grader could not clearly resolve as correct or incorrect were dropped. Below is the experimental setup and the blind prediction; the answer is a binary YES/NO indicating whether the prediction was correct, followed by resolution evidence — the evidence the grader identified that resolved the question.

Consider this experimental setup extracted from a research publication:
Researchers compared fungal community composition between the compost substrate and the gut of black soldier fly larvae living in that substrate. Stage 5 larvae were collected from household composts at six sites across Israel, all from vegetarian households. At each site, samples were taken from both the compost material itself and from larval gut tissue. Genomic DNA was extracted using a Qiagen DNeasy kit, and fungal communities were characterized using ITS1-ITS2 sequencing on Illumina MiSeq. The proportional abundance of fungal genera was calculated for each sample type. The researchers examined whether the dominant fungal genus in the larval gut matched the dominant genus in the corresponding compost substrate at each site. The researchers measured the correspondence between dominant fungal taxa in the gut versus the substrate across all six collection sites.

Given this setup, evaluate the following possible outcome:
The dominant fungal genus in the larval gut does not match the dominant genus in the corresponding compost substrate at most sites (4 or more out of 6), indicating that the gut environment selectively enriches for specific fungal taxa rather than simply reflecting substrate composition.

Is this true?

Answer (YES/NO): NO